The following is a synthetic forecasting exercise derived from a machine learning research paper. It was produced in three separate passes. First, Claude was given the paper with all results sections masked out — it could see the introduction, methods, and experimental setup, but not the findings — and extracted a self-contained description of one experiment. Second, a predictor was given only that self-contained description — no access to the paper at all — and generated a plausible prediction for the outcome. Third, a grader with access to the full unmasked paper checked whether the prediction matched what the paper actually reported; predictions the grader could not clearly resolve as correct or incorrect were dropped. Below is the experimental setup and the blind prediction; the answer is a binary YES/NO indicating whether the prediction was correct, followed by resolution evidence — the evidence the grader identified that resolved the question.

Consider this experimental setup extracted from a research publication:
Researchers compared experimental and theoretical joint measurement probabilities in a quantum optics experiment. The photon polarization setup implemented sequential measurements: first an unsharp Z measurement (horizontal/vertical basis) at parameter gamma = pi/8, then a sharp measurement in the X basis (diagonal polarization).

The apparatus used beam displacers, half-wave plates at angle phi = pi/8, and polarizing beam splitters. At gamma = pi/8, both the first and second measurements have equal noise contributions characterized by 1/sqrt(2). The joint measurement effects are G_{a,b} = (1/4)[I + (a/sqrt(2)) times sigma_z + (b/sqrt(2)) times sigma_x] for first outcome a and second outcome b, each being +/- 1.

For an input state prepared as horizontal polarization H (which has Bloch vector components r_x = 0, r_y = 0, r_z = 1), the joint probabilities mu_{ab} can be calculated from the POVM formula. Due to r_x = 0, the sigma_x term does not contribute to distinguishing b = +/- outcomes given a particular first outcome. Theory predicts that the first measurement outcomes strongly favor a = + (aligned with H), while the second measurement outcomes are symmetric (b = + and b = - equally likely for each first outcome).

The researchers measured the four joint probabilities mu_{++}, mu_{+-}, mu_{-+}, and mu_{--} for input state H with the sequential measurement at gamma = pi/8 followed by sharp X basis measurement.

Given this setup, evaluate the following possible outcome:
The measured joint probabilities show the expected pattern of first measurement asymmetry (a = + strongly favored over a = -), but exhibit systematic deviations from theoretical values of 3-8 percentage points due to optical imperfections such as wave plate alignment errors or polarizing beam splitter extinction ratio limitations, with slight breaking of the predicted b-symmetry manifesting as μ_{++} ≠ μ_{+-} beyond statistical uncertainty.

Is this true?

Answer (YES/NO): NO